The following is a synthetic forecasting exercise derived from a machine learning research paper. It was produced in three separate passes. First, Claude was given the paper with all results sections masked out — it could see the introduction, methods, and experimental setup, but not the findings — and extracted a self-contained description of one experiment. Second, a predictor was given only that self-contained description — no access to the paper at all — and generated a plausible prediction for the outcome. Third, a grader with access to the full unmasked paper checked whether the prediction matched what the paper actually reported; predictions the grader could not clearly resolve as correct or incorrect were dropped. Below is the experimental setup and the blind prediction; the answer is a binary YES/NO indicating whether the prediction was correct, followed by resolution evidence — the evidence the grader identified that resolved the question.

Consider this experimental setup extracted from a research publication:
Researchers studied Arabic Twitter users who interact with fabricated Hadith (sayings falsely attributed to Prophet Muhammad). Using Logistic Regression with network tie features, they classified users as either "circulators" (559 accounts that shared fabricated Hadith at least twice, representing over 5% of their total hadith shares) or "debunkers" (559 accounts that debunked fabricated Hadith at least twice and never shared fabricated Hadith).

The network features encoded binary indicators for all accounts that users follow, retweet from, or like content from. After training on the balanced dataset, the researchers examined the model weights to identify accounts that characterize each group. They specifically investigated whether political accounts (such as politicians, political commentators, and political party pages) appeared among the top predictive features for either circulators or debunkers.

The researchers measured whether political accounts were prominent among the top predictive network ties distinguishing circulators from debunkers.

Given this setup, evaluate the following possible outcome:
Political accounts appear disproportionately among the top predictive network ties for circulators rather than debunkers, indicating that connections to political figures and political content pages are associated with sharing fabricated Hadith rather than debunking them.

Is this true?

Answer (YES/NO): NO